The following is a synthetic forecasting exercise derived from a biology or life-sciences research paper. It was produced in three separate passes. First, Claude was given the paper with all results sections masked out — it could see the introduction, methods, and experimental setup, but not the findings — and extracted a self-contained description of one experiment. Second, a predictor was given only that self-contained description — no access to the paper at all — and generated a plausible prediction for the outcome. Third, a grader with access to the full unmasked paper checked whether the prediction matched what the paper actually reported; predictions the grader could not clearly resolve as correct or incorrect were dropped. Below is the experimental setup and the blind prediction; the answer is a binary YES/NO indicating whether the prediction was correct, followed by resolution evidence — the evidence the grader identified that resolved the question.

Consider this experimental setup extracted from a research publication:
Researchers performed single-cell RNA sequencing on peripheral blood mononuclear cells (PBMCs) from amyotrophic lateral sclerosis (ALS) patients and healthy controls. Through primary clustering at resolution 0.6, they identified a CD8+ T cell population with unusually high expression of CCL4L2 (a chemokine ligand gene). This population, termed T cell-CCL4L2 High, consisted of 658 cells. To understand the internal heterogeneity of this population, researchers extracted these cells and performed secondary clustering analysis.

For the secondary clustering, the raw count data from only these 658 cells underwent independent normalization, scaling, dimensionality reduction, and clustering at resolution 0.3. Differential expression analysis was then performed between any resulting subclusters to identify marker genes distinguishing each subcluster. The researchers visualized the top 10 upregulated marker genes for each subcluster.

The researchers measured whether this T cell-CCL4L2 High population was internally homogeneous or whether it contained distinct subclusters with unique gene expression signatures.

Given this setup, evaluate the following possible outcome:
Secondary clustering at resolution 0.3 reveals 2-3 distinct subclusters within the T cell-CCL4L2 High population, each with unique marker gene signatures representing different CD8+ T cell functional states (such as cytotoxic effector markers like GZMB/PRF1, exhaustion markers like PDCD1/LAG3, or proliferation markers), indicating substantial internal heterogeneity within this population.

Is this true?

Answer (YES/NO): NO